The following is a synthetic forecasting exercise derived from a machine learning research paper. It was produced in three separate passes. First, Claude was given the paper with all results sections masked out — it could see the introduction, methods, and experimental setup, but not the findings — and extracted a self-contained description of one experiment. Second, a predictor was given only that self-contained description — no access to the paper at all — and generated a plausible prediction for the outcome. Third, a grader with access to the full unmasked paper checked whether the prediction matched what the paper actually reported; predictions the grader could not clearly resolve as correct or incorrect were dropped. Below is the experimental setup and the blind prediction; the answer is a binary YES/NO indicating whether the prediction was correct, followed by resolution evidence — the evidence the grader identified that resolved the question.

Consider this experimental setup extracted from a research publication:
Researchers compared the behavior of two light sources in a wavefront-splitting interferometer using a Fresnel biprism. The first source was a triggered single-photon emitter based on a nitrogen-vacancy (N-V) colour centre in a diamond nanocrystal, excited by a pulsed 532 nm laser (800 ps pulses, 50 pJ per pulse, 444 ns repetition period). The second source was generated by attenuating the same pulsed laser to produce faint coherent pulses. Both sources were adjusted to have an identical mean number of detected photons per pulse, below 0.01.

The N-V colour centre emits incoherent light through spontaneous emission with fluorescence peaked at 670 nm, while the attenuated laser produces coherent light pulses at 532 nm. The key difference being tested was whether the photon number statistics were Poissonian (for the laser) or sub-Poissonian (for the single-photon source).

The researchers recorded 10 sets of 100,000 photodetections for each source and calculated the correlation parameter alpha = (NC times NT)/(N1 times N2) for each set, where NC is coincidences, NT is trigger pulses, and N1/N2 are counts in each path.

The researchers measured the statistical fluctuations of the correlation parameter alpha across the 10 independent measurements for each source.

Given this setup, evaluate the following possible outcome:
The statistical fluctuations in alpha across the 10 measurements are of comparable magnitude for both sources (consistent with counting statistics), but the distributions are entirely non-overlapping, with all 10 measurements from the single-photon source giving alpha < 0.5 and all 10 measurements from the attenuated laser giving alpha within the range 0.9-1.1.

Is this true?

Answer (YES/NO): NO